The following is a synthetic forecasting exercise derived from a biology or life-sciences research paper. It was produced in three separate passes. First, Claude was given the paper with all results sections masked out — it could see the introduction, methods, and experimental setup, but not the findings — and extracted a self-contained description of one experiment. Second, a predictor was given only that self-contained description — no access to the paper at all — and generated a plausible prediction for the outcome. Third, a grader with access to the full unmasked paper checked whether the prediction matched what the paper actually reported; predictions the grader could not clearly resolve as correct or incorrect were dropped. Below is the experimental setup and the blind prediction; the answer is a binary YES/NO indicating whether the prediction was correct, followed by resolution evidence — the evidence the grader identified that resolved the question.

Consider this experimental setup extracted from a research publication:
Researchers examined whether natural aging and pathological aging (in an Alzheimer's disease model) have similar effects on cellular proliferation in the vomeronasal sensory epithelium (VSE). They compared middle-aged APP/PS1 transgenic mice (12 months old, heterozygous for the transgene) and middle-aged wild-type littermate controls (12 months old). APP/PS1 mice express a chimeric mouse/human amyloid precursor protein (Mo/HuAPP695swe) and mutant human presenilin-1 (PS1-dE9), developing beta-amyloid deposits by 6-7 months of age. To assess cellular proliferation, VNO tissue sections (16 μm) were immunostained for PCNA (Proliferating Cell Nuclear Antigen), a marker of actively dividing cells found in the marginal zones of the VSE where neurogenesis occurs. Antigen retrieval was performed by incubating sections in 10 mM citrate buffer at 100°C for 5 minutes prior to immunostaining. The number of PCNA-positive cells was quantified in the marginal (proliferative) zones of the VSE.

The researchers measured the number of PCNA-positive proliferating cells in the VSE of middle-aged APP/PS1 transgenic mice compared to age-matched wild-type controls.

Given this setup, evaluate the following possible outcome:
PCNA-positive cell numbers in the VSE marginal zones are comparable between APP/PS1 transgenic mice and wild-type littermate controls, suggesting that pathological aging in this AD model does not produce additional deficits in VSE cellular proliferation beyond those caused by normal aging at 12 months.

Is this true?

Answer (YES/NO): NO